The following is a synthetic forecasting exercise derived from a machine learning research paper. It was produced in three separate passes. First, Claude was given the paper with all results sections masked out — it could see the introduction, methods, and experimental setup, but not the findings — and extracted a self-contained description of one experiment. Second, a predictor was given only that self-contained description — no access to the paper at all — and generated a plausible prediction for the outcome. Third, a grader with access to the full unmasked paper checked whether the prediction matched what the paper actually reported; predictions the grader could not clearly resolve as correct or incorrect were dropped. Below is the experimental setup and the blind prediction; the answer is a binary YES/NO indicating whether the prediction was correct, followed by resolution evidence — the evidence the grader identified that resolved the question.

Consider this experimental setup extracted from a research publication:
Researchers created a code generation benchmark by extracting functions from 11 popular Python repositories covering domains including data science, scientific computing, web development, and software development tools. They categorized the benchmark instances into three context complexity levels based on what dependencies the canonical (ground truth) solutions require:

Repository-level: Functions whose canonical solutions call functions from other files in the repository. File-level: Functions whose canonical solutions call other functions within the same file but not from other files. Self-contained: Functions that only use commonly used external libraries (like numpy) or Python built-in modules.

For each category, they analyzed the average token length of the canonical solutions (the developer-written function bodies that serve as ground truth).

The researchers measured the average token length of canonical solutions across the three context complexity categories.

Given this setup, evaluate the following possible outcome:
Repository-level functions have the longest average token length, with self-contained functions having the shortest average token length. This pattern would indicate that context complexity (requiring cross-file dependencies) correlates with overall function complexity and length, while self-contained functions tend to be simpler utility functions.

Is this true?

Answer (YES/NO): YES